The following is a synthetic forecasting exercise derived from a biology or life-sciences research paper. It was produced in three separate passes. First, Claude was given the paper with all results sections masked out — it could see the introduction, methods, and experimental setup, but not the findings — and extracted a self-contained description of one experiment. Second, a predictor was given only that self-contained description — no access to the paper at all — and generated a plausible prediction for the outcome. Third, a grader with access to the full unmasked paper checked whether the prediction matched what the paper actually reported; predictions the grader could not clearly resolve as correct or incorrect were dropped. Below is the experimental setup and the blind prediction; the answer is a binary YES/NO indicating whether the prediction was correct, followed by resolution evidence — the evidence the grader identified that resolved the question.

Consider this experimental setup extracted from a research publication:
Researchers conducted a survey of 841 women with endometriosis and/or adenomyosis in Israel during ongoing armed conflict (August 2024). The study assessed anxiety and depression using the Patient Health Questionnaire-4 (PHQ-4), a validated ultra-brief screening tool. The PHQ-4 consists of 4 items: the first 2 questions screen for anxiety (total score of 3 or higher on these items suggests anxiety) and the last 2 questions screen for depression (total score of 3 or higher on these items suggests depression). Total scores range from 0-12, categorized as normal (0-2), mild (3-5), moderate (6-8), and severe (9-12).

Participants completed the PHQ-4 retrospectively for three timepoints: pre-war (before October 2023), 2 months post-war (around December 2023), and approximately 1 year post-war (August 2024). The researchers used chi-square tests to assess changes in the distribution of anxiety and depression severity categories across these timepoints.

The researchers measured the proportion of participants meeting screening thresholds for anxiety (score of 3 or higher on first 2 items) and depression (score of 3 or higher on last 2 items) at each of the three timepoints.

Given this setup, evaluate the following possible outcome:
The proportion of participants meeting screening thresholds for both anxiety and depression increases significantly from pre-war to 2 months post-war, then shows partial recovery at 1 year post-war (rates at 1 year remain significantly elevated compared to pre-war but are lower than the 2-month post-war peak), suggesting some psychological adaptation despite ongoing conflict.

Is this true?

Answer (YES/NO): YES